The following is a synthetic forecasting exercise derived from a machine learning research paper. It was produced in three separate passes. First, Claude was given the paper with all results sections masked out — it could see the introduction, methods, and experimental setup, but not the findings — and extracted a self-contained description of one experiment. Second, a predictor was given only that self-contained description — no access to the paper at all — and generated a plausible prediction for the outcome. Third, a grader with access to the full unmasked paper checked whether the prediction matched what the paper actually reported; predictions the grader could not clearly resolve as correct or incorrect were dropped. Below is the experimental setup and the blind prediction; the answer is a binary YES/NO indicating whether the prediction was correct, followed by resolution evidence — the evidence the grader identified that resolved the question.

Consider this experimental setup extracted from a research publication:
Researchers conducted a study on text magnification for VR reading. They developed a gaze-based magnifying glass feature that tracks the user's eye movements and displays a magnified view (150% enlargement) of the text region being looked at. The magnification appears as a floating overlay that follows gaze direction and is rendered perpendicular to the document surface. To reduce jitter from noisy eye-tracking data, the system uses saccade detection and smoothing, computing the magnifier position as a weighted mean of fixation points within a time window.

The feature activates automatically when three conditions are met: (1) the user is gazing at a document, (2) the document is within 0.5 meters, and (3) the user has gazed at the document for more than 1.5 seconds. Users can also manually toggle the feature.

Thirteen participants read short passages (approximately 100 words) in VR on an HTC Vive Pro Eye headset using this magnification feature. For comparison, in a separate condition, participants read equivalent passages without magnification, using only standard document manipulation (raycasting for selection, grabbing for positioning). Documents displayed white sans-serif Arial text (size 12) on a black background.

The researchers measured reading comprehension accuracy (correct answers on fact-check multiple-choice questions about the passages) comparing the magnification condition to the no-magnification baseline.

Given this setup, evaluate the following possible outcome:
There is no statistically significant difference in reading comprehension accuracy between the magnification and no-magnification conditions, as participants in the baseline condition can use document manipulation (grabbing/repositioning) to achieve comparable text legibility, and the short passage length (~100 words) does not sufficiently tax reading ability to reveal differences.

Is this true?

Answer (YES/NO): YES